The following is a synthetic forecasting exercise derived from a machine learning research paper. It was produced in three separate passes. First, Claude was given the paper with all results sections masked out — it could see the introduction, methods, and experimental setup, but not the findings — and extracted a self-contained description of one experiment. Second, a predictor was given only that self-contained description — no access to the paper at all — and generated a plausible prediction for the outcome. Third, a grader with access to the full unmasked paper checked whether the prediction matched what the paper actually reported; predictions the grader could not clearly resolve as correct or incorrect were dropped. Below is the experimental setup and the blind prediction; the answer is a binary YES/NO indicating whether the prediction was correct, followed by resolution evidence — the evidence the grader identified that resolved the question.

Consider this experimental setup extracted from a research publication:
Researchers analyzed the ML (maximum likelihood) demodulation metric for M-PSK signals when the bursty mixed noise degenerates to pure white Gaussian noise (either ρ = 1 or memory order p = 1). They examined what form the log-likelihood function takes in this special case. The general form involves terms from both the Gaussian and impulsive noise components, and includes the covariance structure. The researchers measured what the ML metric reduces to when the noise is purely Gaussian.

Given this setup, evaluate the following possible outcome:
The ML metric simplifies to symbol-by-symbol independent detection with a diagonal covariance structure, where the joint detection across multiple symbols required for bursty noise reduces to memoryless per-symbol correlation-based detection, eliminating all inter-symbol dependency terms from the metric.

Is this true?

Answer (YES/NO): NO